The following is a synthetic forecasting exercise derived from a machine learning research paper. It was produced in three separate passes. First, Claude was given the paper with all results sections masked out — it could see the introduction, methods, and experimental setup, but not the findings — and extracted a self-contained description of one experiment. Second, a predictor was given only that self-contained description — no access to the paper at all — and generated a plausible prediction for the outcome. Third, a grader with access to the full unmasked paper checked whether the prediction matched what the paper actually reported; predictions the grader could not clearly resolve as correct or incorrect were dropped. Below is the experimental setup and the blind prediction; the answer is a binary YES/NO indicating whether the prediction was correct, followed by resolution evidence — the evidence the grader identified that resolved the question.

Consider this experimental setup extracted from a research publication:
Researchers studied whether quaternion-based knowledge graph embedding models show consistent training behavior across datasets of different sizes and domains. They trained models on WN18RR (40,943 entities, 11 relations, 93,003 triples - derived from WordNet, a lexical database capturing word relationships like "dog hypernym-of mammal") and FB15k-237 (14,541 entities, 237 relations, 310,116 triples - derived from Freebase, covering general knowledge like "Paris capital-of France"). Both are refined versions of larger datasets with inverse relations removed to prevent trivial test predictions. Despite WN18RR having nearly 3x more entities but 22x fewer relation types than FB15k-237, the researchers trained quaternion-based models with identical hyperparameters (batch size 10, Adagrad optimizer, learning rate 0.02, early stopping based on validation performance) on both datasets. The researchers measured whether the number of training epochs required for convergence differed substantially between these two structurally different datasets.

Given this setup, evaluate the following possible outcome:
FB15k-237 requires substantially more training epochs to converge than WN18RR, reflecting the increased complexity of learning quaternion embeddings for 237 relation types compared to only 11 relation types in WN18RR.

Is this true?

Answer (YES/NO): NO